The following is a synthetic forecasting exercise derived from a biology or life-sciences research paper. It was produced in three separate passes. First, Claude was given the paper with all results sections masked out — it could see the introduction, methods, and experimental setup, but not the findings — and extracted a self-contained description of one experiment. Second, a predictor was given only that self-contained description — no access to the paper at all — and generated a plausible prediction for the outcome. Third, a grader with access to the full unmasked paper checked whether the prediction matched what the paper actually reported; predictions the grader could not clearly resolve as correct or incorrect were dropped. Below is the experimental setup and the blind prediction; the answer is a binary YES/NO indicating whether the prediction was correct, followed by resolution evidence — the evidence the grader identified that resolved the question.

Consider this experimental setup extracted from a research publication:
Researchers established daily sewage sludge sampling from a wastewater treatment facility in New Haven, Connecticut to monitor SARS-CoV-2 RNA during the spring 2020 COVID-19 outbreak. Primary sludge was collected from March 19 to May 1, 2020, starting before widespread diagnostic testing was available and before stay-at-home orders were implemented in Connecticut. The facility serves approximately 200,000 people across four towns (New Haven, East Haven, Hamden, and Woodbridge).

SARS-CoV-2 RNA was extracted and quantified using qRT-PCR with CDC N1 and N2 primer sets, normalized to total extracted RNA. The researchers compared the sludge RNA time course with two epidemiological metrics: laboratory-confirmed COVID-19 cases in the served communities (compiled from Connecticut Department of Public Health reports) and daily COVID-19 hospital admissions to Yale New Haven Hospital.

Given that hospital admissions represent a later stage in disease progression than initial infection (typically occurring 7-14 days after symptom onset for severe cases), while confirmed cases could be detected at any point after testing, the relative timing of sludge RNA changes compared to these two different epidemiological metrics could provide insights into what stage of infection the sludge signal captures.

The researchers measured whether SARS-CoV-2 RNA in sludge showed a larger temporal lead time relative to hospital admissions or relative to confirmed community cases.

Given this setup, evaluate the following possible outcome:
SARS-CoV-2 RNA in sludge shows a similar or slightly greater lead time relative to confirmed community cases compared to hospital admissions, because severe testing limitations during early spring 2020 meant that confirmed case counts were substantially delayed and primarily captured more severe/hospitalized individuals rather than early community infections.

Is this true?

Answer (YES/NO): YES